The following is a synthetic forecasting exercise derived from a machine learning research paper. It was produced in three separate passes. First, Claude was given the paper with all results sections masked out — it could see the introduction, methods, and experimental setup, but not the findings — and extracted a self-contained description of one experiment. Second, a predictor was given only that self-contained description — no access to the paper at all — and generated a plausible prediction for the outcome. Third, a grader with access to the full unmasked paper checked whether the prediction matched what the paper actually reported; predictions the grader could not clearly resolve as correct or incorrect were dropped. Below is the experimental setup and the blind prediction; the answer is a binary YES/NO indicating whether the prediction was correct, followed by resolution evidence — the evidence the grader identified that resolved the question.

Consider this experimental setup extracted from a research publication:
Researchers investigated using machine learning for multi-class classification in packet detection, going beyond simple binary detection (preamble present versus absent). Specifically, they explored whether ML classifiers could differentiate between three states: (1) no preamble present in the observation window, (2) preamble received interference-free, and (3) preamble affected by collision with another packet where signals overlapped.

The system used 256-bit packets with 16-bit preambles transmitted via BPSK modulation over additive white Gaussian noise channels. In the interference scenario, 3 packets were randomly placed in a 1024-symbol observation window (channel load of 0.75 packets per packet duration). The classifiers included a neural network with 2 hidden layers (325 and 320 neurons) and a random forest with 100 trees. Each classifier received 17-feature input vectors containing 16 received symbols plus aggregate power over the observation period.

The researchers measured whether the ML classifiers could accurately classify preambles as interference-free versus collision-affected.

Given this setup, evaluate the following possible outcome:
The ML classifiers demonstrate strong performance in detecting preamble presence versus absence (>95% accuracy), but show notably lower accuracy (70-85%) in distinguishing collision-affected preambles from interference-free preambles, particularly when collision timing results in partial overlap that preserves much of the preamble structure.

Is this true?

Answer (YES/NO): NO